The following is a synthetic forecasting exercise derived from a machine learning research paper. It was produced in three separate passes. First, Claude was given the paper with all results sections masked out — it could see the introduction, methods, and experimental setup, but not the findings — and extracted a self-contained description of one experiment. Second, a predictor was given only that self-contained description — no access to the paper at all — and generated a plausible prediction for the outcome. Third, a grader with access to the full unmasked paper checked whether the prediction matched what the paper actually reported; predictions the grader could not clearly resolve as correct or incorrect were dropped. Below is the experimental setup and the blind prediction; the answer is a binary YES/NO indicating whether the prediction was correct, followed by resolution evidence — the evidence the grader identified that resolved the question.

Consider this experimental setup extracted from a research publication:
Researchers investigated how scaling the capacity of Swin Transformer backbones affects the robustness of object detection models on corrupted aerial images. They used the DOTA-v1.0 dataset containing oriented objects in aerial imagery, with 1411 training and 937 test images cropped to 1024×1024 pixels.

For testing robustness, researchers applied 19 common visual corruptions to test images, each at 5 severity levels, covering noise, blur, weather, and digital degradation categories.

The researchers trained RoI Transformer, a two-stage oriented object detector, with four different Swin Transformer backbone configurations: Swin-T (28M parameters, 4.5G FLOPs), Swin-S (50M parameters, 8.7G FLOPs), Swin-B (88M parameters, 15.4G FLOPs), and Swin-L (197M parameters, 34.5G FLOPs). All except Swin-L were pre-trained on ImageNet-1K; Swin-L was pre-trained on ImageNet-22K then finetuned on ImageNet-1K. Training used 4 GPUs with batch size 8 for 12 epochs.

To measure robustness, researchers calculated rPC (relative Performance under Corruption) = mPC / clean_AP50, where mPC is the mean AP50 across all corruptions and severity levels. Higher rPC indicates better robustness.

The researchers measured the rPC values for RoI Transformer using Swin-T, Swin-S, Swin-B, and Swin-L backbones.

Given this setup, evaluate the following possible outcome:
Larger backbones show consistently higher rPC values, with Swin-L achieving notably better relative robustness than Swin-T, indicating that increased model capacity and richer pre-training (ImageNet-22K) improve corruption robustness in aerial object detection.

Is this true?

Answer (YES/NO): YES